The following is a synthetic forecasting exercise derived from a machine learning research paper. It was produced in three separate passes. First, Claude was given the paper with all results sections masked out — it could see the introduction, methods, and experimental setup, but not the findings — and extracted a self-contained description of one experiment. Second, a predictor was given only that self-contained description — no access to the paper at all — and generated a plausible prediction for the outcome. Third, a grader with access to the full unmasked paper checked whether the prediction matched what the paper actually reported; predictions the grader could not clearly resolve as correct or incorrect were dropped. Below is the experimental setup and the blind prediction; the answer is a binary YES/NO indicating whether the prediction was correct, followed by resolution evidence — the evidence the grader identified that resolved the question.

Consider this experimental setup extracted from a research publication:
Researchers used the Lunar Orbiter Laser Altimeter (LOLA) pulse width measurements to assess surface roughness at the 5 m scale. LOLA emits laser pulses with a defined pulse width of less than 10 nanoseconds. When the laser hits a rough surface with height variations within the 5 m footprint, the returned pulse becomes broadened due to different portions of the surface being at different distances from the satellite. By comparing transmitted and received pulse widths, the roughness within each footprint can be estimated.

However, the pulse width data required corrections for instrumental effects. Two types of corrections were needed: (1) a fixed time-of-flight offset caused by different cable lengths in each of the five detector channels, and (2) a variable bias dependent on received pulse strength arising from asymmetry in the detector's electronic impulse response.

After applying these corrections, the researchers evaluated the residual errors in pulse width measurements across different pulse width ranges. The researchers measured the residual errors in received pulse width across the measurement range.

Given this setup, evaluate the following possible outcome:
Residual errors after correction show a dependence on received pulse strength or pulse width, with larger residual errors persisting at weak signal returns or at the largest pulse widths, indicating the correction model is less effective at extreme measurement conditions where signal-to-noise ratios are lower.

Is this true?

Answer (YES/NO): NO